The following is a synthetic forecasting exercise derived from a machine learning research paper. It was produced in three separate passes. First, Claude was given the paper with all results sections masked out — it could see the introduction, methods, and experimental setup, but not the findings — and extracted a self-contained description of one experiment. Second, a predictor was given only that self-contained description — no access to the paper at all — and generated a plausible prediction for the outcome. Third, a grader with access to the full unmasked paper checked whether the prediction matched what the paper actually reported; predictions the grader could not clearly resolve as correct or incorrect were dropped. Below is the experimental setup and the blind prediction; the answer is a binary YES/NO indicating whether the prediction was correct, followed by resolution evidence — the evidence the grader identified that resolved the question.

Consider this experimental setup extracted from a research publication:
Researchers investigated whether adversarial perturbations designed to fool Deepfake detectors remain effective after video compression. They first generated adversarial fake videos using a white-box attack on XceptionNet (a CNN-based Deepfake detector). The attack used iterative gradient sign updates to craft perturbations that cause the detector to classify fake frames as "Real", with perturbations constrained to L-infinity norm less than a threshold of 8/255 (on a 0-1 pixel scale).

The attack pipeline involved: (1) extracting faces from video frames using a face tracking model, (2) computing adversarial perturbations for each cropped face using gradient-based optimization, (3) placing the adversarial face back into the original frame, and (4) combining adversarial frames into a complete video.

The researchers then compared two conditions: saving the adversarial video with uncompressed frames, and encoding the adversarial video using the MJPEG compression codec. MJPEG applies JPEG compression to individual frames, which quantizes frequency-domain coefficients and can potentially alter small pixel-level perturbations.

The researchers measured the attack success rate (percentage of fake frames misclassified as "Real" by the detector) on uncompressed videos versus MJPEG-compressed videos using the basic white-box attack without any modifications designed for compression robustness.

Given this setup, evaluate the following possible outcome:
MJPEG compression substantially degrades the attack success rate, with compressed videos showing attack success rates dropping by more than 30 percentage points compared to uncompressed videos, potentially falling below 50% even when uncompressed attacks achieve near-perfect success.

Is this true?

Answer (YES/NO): YES